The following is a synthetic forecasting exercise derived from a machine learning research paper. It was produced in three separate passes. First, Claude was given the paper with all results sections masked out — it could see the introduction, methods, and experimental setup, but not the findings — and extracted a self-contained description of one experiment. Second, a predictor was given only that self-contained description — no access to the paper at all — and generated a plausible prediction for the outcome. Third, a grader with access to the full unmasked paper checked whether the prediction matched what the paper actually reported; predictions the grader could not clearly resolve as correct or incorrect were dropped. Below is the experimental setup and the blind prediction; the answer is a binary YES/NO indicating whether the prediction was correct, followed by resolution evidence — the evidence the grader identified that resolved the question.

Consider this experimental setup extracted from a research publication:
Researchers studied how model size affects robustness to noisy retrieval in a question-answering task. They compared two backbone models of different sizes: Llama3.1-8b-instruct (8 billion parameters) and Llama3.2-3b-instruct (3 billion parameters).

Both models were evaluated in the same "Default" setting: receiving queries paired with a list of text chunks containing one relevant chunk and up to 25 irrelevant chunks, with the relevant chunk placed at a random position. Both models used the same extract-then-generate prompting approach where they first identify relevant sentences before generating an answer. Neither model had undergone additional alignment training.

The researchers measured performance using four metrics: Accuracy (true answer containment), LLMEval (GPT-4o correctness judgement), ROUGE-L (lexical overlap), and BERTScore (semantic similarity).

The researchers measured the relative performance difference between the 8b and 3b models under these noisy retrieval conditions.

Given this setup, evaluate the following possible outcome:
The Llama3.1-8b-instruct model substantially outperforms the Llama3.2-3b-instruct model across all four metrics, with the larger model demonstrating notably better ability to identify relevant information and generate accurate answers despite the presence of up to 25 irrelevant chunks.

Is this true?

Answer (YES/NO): NO